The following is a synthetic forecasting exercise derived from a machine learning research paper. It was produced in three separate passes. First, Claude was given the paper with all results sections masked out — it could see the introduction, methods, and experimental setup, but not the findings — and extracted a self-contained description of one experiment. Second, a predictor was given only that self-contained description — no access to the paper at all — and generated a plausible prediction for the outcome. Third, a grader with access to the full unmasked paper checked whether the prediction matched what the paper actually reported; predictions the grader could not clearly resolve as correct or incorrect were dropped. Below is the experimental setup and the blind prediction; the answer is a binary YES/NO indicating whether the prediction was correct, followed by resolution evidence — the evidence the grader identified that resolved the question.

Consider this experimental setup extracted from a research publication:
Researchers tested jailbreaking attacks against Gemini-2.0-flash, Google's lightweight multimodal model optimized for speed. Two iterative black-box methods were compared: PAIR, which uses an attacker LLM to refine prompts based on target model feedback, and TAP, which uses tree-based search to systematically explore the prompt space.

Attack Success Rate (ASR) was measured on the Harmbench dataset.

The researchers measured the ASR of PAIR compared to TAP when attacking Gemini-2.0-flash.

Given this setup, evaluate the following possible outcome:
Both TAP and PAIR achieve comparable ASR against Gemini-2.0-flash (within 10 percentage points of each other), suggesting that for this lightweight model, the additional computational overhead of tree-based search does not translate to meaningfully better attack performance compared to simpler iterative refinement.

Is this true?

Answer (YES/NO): NO